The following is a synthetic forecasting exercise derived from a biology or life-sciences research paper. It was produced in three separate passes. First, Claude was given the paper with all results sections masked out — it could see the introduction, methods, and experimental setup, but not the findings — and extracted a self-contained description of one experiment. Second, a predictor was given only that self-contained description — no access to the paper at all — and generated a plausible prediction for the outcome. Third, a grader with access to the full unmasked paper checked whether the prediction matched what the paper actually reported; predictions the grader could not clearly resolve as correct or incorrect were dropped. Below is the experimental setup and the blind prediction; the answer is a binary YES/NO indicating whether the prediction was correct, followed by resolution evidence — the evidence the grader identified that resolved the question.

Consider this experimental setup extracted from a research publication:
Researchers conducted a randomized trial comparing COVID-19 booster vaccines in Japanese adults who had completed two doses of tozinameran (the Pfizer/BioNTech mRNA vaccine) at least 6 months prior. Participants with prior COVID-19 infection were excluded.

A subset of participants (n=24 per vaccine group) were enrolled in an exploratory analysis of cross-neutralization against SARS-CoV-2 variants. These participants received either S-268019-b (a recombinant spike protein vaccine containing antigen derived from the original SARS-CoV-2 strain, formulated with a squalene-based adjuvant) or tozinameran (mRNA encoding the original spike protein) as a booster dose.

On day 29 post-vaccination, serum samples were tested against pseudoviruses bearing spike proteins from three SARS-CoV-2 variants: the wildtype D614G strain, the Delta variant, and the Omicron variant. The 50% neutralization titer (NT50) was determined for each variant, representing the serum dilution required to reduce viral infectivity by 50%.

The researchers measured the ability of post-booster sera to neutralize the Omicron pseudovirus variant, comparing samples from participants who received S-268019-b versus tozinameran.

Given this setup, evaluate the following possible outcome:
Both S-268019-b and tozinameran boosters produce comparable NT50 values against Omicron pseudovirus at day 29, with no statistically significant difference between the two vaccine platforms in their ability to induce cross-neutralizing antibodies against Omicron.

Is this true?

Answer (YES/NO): YES